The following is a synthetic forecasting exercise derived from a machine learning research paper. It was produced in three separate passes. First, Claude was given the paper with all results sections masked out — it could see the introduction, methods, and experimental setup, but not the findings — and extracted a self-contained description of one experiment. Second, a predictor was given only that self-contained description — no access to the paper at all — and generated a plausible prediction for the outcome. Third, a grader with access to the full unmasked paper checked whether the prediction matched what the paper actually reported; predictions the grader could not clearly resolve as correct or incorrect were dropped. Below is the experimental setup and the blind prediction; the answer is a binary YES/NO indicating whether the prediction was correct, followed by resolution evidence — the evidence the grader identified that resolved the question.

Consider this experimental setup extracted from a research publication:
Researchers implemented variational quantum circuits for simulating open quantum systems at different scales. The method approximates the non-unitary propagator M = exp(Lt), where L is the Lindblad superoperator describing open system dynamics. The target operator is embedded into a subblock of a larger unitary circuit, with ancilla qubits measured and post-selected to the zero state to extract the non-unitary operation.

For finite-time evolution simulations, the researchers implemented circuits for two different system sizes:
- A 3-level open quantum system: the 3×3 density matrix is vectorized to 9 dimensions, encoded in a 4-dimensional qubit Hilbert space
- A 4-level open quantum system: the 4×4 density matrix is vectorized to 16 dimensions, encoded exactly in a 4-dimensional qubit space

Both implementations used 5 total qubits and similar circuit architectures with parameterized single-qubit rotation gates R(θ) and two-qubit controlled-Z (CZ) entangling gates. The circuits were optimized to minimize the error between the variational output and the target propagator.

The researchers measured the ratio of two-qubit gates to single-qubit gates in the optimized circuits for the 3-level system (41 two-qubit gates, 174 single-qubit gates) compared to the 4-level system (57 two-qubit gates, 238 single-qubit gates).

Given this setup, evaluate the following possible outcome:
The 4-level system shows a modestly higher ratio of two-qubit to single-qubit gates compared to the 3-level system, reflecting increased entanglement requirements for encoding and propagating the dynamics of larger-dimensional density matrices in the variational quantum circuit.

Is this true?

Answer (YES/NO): YES